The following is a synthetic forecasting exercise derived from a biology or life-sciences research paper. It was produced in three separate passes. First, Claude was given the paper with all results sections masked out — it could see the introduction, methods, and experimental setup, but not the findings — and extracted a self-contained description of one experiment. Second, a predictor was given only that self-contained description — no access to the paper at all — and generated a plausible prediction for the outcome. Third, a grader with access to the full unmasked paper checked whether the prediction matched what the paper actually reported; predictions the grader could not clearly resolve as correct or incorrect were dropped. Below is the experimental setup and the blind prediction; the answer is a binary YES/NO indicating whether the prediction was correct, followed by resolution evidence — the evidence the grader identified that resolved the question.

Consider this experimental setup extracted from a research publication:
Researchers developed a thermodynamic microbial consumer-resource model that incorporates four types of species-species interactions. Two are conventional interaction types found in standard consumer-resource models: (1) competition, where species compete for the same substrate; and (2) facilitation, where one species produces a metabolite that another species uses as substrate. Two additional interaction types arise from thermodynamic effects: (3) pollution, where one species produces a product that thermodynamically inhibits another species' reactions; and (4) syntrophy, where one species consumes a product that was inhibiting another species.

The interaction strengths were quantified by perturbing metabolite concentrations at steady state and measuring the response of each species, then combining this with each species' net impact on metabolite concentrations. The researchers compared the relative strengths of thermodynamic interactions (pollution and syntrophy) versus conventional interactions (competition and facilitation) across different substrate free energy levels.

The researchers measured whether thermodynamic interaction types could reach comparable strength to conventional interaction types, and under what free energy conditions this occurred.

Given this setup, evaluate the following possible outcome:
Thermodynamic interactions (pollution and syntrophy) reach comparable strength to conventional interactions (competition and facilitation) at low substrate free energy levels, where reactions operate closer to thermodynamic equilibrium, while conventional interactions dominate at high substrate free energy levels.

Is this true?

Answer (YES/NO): YES